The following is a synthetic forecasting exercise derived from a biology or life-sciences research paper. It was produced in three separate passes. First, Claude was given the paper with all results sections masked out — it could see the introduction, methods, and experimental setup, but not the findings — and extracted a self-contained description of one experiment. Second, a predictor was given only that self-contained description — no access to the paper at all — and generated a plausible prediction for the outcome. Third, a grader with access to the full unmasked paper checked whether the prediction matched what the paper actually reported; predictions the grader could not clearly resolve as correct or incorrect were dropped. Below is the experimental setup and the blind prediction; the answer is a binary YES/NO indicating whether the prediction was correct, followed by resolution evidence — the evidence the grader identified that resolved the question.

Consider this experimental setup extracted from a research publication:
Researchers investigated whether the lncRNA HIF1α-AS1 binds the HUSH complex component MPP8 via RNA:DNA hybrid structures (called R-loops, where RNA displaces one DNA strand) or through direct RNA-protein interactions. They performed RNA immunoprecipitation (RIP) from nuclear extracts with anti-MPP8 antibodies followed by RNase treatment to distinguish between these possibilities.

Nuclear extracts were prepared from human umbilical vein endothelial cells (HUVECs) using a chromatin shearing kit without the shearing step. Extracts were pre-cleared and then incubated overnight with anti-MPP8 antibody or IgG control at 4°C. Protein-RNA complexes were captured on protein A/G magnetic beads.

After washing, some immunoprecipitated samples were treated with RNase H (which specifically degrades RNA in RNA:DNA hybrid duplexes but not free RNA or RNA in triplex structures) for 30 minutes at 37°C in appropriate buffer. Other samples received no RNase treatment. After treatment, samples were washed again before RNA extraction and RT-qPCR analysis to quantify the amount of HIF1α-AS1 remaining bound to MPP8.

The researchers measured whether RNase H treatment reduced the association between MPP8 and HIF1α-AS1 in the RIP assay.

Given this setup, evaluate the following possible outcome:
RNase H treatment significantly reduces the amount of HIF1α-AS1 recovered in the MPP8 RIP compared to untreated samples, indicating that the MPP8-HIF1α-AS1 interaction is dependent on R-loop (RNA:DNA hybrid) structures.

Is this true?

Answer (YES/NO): NO